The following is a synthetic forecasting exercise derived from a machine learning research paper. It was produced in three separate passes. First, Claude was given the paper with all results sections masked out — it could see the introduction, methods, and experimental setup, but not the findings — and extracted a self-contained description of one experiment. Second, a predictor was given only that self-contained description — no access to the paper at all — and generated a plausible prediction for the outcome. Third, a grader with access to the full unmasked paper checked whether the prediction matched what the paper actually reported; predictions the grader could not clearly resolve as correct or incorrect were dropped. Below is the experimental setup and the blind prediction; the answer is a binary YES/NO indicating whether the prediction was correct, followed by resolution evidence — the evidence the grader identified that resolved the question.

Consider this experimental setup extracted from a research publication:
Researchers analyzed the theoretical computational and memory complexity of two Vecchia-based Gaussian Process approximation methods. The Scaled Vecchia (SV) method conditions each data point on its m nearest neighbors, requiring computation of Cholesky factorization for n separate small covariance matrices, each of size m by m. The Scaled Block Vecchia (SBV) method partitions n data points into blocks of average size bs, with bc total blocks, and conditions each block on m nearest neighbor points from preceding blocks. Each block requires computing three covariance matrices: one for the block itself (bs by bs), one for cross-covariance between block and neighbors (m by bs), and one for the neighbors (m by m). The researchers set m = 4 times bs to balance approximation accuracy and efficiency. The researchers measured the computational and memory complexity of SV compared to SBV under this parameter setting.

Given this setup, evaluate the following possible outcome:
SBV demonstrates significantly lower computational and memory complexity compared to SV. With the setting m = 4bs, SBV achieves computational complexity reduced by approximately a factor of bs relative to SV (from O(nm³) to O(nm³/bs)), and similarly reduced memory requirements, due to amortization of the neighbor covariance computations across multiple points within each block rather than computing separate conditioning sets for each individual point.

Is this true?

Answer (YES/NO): NO